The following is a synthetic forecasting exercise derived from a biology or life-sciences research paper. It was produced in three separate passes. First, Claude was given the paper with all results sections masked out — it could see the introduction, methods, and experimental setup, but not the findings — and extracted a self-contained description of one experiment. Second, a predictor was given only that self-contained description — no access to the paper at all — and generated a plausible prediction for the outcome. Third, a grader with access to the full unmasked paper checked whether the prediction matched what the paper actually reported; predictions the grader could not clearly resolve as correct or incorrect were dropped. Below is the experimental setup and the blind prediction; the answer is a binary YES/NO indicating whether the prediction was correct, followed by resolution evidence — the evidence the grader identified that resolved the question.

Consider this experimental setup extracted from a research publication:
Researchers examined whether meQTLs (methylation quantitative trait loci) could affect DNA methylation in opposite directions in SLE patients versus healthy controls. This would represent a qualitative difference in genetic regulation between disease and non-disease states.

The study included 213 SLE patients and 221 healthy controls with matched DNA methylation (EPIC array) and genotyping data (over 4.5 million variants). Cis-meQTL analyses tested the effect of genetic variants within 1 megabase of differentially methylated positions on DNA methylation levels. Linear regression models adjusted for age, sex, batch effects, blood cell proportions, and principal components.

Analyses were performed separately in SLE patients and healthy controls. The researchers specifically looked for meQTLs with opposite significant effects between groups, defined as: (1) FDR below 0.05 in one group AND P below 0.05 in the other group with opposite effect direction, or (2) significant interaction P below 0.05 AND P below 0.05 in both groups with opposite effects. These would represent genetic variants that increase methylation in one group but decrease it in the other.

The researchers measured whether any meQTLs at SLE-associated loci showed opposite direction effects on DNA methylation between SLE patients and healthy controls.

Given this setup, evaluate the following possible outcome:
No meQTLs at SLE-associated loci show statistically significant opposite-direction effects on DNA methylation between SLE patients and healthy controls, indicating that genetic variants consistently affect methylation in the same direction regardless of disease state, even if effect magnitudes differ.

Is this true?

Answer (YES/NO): NO